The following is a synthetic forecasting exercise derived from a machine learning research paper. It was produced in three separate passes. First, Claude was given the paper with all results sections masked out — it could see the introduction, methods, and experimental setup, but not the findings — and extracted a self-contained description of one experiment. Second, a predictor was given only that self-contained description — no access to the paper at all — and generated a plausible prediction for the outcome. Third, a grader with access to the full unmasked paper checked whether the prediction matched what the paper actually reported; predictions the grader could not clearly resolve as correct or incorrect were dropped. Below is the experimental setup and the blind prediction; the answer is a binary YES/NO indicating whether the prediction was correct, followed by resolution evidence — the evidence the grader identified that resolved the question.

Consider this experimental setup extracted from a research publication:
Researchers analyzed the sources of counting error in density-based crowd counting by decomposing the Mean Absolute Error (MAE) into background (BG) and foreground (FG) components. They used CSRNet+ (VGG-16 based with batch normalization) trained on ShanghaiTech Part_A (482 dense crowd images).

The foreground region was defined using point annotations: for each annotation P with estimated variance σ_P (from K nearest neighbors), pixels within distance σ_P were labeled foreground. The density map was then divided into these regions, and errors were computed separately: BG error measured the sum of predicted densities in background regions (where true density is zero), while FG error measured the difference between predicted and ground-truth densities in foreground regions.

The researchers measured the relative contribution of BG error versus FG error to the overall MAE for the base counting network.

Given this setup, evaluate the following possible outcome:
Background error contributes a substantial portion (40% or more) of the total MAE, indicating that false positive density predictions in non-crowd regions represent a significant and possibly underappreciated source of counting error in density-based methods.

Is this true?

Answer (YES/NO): NO